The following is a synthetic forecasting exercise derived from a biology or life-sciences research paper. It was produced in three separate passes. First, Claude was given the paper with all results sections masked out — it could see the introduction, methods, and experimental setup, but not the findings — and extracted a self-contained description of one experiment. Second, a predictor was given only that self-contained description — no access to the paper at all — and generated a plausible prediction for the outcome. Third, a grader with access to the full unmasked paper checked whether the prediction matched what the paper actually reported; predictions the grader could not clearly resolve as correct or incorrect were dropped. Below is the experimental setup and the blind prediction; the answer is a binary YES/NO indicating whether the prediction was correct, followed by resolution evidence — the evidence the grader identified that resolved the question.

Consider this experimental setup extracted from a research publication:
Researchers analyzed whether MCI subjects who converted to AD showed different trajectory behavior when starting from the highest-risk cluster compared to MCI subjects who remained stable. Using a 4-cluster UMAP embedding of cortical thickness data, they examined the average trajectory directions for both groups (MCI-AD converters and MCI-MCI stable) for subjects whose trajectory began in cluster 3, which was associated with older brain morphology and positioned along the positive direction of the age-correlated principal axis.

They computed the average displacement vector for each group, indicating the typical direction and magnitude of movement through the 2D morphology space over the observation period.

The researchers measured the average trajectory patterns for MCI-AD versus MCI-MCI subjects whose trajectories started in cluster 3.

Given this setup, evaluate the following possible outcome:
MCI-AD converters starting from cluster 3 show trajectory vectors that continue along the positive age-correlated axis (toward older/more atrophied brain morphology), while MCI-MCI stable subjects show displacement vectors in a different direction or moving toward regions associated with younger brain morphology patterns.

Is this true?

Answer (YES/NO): NO